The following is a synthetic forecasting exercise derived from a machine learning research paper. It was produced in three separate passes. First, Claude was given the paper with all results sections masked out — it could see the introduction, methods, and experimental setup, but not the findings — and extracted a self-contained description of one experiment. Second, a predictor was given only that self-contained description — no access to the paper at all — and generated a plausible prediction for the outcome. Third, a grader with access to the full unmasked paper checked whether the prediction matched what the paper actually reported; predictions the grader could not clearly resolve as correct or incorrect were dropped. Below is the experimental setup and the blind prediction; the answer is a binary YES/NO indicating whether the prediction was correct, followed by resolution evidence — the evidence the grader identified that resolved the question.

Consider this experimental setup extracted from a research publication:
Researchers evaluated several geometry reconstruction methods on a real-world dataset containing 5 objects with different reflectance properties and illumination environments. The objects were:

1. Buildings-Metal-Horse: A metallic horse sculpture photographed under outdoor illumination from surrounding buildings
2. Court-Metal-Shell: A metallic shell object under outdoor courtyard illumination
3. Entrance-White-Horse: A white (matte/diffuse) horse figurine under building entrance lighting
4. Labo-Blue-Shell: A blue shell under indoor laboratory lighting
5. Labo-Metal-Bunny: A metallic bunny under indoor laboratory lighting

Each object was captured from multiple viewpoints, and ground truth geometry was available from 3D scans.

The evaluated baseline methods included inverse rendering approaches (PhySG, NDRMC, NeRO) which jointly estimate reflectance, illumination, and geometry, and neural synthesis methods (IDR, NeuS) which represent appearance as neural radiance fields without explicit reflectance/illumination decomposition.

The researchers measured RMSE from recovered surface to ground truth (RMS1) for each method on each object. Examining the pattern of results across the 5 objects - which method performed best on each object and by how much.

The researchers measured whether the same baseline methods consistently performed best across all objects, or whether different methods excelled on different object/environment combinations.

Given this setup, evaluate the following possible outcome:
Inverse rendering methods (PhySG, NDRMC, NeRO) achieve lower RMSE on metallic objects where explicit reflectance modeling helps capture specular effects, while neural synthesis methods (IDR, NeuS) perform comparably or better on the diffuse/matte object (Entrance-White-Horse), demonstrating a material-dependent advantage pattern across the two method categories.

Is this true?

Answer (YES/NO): NO